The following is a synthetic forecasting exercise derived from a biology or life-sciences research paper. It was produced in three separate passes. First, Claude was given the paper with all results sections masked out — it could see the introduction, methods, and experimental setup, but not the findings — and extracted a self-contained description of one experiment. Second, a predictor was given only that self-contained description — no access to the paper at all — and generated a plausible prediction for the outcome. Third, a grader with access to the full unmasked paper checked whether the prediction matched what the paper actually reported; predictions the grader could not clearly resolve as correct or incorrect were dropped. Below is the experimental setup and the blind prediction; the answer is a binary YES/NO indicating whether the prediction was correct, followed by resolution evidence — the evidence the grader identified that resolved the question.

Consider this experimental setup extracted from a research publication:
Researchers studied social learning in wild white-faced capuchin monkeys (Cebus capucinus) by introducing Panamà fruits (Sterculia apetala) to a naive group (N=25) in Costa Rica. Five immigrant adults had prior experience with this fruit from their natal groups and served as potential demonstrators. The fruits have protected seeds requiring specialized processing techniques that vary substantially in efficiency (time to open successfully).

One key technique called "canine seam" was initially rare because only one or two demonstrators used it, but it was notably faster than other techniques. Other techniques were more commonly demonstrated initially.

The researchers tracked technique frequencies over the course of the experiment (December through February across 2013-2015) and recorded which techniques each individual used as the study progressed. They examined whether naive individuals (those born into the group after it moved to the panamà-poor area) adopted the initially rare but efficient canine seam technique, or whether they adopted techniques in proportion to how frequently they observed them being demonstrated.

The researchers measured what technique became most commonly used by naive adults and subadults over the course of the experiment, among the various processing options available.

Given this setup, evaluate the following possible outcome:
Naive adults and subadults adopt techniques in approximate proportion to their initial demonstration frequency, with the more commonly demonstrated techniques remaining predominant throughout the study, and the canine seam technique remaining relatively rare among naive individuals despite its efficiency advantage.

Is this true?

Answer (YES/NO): NO